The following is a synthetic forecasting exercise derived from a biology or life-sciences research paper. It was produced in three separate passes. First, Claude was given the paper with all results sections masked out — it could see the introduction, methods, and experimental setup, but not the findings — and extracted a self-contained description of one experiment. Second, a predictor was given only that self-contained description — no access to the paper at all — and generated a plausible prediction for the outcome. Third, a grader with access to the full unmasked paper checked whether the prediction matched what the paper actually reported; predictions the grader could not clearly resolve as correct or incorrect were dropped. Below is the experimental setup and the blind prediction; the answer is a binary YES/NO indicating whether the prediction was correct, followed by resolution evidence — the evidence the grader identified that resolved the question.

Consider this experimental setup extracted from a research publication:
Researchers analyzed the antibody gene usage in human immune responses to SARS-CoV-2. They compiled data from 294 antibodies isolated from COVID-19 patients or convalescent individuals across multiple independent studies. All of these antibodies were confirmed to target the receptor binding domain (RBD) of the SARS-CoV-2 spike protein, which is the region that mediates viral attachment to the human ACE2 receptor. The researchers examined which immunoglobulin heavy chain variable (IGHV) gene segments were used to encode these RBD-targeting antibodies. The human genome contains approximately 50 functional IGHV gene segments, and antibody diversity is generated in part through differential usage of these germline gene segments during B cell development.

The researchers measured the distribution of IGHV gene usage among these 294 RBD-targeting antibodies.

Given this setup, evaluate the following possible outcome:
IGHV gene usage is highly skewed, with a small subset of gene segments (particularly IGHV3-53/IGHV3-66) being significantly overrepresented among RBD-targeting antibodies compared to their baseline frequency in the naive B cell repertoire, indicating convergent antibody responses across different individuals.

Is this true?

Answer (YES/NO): YES